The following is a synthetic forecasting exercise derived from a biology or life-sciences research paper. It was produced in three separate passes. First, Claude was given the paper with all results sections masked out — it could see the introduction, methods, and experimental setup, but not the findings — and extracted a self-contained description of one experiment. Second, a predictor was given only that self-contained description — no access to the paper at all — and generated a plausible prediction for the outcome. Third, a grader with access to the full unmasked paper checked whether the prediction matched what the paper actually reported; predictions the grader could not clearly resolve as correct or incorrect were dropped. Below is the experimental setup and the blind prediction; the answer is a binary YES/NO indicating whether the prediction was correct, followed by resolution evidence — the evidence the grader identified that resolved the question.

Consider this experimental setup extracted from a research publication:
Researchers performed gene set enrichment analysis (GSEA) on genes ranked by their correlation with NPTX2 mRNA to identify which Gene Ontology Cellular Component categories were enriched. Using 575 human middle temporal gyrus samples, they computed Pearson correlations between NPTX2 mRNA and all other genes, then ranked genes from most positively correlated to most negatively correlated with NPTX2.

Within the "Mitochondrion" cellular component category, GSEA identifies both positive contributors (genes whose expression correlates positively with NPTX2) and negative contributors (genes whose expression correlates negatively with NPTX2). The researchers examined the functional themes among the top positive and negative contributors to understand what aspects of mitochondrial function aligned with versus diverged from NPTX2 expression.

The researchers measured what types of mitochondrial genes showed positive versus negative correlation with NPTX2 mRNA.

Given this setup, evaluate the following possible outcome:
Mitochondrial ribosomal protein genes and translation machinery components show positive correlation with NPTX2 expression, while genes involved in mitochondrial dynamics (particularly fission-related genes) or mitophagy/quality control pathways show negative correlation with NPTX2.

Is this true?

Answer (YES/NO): NO